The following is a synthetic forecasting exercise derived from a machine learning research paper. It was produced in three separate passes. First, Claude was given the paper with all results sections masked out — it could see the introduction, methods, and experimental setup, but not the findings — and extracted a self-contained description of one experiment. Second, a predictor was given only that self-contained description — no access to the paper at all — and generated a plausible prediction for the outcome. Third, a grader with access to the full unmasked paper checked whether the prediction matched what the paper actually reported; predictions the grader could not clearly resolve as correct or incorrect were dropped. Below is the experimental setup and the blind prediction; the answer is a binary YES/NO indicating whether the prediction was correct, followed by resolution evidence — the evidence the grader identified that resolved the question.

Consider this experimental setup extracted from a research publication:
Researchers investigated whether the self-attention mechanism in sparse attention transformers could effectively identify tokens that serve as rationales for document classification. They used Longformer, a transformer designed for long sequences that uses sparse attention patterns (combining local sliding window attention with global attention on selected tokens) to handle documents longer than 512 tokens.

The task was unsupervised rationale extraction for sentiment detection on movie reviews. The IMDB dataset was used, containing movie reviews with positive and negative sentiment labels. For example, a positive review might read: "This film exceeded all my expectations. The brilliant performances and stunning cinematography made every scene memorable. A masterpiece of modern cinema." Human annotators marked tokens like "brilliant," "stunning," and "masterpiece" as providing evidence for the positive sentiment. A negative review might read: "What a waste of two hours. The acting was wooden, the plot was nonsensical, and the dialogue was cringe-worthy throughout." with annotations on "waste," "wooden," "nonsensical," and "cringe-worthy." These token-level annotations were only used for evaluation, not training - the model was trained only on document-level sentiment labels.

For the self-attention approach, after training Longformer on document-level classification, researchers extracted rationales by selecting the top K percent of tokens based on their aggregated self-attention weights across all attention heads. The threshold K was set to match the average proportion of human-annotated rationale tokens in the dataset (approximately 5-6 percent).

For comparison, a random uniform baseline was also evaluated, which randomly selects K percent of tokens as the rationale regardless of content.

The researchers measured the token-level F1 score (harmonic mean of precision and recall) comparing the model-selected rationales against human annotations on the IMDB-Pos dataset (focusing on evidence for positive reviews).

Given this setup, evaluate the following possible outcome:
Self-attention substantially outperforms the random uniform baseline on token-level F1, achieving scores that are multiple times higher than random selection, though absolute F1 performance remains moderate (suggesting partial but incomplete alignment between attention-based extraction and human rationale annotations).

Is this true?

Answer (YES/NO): NO